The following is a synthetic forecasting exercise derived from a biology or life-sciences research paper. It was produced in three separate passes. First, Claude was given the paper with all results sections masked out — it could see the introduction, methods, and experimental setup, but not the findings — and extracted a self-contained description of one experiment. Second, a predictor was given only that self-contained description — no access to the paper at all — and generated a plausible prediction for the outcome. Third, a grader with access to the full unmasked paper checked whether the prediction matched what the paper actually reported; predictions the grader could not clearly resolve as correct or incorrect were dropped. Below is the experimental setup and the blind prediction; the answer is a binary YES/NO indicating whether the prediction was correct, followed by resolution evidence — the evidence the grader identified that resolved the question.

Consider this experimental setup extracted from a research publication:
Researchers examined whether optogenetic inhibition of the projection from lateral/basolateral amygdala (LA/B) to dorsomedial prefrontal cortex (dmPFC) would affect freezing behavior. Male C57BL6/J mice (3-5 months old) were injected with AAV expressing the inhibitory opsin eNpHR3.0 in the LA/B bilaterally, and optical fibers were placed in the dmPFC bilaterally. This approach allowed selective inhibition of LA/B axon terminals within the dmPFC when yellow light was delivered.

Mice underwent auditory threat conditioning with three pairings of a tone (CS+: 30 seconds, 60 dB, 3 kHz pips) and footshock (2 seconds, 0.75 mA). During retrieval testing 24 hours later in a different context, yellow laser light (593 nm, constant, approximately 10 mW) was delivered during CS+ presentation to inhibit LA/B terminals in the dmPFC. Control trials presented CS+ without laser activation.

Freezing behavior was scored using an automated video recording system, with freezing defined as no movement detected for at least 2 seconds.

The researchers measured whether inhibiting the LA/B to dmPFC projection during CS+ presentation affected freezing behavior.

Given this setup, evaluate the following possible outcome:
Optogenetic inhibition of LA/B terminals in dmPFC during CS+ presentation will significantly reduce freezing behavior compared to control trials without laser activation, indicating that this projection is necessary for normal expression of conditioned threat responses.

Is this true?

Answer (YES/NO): YES